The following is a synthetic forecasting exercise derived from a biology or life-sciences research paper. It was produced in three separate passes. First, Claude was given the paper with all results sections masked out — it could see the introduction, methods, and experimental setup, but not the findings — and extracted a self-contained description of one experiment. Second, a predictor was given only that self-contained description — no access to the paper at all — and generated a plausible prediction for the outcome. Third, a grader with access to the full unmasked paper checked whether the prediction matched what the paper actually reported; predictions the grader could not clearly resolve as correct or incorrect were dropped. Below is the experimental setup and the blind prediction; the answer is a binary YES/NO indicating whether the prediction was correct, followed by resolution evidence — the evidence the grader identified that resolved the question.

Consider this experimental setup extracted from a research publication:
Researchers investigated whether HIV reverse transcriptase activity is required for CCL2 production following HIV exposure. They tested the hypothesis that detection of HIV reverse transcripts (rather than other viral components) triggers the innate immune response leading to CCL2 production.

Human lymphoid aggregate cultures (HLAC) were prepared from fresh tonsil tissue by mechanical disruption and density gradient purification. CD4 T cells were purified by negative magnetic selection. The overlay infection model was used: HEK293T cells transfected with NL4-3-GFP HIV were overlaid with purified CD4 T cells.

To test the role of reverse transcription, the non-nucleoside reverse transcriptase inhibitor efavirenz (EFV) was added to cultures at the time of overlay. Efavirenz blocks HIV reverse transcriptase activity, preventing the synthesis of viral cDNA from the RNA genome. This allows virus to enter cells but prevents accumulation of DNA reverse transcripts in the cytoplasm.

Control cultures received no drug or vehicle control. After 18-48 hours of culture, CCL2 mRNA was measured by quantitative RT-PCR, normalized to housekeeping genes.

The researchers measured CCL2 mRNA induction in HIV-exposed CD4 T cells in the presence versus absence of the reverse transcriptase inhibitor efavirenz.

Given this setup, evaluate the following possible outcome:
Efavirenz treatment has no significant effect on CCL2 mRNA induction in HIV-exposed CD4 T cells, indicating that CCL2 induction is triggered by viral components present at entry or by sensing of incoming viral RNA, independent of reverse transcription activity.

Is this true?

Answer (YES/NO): NO